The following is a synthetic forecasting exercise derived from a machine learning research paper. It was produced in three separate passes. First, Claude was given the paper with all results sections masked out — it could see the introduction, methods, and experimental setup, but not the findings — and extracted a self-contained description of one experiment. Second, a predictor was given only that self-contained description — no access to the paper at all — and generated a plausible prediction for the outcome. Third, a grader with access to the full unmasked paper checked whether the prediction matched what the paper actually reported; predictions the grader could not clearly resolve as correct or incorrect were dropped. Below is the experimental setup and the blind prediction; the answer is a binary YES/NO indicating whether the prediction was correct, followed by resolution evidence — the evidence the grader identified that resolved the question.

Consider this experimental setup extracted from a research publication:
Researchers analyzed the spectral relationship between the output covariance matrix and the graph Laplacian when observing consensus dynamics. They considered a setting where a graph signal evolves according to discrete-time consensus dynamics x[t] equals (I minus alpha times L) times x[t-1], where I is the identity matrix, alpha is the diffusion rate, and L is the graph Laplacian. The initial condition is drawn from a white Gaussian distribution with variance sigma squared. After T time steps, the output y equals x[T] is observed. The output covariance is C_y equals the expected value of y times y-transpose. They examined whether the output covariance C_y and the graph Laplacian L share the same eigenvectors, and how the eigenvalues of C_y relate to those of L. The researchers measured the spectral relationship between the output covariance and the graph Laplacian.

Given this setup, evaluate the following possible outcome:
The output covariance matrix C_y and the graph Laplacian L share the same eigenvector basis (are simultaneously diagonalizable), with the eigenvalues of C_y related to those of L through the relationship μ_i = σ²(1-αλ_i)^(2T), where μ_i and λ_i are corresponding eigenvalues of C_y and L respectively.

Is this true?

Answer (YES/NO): YES